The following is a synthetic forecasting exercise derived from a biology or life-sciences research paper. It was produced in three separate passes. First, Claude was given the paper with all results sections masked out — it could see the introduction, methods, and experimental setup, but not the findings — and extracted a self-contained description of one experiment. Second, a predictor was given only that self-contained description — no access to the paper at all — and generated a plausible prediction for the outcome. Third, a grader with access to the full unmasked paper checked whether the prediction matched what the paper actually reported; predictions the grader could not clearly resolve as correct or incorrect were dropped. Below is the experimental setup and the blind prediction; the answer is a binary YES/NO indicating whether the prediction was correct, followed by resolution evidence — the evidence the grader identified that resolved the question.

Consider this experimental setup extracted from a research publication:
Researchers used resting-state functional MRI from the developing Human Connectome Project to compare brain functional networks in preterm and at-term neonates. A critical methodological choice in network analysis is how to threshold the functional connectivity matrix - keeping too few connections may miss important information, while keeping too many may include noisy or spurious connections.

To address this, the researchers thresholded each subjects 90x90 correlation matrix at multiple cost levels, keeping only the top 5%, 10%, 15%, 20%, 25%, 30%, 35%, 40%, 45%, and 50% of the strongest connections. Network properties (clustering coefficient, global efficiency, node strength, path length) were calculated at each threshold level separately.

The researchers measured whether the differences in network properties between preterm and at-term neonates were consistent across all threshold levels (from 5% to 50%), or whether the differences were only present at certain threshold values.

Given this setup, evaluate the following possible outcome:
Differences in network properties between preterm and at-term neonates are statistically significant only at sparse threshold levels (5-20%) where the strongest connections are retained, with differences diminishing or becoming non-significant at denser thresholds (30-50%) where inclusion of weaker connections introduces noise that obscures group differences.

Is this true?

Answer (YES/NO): NO